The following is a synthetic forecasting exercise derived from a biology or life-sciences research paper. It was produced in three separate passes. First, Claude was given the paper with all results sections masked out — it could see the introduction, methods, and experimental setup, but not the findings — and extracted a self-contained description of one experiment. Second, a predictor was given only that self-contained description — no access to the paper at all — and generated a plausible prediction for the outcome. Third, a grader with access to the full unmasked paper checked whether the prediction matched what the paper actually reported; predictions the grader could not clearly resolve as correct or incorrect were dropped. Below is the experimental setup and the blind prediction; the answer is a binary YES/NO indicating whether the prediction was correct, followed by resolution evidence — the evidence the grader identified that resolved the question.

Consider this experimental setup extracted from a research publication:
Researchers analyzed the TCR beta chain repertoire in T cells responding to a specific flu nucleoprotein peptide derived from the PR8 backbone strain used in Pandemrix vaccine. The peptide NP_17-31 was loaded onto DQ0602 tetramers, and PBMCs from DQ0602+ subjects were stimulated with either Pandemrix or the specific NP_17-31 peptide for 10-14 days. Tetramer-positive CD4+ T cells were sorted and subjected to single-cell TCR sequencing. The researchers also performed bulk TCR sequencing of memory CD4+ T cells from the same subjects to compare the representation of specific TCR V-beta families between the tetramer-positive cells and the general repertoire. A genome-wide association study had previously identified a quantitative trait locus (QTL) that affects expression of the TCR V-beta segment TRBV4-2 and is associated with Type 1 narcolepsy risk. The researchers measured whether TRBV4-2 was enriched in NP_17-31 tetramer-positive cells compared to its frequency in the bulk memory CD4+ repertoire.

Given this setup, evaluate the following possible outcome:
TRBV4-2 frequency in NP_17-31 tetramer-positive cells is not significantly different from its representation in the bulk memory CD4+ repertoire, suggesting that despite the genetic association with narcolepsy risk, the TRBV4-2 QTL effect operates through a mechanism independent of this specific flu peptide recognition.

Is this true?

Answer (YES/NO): NO